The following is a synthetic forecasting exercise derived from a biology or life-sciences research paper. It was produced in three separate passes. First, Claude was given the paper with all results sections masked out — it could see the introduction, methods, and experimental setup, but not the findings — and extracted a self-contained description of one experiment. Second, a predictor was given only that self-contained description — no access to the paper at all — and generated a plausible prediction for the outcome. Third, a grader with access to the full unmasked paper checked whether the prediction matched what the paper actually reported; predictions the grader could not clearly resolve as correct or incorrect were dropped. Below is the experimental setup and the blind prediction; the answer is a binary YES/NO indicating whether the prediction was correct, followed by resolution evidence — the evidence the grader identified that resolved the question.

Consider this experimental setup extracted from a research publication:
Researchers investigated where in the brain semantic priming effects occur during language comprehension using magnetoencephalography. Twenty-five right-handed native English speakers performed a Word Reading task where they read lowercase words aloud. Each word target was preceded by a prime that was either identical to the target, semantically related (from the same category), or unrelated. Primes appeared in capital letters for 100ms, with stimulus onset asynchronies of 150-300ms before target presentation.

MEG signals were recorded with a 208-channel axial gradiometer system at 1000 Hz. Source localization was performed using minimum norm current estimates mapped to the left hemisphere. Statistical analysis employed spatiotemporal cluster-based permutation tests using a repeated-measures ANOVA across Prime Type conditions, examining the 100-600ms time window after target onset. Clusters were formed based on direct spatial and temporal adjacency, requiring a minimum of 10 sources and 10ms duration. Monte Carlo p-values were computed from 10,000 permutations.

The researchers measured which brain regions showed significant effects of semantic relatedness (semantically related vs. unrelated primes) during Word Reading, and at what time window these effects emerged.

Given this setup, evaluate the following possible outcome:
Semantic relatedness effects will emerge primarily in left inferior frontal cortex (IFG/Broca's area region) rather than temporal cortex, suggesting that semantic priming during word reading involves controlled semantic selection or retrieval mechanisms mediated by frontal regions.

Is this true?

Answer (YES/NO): NO